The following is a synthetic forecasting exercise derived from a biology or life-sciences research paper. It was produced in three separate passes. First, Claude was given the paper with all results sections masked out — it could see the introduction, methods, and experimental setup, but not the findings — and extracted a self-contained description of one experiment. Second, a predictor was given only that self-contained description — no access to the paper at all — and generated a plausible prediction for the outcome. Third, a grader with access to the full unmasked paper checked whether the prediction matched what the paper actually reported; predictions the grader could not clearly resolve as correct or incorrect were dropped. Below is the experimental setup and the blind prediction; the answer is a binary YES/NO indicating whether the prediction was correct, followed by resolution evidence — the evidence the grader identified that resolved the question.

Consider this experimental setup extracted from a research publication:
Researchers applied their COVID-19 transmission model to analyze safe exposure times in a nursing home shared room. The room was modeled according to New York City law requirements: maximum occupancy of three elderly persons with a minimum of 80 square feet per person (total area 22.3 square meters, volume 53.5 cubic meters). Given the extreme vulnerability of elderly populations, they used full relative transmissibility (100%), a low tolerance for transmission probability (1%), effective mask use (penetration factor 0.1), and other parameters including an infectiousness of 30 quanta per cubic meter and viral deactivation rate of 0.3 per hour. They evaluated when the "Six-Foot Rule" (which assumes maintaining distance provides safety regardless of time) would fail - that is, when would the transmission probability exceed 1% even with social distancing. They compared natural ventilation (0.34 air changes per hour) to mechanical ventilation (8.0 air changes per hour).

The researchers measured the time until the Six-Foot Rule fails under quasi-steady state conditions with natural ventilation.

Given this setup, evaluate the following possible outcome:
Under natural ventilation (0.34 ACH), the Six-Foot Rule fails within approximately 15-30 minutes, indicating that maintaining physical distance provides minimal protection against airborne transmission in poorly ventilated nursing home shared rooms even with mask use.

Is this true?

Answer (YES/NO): NO